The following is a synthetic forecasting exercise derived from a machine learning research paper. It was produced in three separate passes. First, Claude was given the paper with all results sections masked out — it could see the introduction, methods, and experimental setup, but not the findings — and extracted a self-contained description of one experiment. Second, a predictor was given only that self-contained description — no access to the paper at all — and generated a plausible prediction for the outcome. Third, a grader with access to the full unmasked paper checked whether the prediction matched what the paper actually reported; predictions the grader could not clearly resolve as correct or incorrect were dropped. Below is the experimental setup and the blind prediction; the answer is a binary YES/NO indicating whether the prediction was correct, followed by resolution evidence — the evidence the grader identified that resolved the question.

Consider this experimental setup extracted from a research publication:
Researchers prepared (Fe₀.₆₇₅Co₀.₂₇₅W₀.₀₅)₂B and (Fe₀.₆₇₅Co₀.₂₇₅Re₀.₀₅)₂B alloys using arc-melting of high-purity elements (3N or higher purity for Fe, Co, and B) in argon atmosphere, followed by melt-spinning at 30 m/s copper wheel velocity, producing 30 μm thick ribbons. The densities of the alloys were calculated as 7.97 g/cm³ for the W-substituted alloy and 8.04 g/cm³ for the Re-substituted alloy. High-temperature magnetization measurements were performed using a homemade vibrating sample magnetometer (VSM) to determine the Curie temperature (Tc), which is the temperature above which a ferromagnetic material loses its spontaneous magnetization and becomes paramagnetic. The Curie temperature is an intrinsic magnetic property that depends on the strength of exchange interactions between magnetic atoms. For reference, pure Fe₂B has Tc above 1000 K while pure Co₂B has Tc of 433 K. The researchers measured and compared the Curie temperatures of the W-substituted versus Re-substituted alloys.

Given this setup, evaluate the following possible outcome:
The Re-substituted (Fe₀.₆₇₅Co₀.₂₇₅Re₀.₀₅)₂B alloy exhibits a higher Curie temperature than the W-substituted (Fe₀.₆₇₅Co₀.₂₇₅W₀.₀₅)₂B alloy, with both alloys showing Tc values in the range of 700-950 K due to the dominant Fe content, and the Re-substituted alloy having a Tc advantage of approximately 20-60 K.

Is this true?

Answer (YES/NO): NO